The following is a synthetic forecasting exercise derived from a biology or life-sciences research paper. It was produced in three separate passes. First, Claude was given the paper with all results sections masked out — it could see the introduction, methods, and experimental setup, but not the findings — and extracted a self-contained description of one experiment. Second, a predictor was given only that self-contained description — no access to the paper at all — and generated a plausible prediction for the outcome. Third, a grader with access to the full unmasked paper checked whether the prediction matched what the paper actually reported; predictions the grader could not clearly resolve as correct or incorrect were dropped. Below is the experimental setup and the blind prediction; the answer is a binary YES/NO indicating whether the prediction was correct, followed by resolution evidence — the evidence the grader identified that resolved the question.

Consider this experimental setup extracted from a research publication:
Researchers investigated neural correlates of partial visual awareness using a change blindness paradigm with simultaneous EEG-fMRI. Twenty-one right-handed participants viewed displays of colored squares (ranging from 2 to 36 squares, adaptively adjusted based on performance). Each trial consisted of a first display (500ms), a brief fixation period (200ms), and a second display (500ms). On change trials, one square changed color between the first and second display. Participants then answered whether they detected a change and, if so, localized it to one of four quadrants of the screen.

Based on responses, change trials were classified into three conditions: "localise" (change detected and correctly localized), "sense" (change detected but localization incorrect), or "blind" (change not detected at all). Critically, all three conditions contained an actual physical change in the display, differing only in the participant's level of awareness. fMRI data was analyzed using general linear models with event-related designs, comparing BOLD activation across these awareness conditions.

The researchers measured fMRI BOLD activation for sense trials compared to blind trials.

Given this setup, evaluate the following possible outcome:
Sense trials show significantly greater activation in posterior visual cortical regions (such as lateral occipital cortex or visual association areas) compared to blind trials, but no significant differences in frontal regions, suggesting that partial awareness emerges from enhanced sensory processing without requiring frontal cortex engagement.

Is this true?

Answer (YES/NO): NO